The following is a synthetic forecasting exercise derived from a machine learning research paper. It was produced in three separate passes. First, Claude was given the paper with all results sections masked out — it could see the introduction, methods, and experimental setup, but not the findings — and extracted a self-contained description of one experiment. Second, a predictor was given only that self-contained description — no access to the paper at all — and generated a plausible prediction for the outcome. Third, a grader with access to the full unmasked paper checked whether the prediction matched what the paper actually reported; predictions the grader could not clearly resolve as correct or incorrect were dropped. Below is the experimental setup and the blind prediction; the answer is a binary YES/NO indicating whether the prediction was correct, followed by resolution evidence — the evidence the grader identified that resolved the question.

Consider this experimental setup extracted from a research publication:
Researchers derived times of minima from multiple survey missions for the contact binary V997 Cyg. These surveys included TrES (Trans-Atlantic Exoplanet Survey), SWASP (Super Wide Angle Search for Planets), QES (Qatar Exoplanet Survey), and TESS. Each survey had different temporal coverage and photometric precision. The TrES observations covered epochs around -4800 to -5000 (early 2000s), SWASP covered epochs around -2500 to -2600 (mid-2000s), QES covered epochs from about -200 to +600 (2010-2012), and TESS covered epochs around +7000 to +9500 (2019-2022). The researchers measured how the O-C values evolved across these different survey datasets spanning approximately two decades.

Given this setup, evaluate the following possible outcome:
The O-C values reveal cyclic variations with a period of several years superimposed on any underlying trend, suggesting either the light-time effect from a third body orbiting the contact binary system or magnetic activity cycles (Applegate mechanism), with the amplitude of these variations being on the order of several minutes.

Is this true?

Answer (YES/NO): NO